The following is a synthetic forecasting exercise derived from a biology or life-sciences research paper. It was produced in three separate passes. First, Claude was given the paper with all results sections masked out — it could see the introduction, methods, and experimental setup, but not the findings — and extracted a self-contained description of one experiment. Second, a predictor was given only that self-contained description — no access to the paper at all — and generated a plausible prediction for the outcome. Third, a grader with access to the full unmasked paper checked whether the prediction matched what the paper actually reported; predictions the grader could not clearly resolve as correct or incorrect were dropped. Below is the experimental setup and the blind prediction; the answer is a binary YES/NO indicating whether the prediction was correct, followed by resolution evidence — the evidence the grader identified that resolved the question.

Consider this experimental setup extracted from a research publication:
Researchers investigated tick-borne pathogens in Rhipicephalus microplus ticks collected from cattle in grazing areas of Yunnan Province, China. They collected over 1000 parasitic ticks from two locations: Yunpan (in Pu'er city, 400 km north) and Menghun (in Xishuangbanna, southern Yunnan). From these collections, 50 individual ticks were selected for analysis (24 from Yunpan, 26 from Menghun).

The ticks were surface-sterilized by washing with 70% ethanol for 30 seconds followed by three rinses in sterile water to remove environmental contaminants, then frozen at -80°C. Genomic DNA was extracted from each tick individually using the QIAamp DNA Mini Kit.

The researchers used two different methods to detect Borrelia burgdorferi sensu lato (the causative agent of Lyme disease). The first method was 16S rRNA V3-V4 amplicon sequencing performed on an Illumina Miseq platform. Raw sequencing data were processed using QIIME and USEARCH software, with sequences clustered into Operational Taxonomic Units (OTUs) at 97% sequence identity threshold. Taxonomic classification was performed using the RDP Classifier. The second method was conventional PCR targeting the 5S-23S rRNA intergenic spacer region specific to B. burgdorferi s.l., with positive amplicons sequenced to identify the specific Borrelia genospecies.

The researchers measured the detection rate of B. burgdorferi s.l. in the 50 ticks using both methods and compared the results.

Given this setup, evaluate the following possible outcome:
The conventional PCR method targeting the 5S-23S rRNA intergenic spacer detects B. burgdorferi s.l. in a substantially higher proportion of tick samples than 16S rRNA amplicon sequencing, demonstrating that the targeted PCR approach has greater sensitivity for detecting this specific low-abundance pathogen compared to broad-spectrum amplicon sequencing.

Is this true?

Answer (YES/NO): YES